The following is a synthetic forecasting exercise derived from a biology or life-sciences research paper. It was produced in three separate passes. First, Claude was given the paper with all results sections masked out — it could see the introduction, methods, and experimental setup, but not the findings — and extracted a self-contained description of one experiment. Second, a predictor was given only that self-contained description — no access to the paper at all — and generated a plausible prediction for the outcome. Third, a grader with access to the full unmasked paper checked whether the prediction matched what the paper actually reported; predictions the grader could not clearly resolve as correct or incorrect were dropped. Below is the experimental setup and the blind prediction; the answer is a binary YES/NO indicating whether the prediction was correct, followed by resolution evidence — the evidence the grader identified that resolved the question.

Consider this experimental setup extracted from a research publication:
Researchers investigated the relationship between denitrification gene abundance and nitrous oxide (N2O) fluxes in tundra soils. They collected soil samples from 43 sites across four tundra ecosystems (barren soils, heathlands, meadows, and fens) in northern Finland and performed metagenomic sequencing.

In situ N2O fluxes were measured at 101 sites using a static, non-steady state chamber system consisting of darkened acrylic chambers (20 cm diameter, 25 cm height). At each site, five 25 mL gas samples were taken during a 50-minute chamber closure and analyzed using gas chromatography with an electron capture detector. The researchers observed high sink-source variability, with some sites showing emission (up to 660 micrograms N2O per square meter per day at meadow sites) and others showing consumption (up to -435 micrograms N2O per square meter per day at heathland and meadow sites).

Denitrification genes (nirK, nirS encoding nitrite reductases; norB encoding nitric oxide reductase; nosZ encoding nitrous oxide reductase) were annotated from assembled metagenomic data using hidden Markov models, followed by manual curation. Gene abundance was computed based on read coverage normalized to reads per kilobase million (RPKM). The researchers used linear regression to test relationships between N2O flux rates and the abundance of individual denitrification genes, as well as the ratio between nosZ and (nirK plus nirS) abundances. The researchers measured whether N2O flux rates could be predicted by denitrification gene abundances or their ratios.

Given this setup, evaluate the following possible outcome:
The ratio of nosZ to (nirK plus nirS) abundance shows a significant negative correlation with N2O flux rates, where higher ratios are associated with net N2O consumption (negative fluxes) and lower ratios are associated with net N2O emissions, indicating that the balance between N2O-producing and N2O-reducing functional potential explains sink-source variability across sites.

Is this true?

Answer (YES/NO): NO